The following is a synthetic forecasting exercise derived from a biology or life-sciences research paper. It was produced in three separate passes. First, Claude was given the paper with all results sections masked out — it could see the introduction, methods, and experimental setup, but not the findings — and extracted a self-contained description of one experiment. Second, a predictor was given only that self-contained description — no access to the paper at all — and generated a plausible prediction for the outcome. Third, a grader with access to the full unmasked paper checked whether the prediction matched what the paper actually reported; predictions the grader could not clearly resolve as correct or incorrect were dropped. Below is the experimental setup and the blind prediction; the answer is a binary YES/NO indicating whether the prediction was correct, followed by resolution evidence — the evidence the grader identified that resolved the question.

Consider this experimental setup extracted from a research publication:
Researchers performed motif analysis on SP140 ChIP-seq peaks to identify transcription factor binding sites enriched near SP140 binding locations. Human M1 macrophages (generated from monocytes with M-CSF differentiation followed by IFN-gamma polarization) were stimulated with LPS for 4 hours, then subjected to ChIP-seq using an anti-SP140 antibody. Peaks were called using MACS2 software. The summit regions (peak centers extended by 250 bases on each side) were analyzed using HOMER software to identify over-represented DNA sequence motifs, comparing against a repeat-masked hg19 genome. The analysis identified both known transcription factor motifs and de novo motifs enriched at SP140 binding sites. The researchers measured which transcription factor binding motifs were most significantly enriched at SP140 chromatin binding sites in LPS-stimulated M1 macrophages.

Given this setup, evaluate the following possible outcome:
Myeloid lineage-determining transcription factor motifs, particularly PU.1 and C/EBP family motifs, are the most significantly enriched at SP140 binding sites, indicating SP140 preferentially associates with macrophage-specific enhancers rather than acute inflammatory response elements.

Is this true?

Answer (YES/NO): NO